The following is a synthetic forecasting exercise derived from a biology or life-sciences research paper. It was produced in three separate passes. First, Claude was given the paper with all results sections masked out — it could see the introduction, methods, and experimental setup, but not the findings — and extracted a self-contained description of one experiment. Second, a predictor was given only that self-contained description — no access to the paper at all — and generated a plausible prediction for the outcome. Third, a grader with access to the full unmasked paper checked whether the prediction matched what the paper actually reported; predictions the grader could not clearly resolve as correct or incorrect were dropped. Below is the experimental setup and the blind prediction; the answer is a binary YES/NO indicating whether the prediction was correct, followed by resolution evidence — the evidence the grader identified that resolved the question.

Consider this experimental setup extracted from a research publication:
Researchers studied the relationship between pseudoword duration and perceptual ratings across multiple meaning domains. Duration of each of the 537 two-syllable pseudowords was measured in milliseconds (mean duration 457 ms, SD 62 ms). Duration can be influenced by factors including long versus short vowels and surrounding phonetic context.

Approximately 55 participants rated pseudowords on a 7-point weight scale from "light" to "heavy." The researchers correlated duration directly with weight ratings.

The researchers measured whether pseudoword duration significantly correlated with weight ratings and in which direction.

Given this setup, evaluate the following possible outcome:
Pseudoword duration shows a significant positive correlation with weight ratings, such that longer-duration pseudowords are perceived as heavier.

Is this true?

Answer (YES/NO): NO